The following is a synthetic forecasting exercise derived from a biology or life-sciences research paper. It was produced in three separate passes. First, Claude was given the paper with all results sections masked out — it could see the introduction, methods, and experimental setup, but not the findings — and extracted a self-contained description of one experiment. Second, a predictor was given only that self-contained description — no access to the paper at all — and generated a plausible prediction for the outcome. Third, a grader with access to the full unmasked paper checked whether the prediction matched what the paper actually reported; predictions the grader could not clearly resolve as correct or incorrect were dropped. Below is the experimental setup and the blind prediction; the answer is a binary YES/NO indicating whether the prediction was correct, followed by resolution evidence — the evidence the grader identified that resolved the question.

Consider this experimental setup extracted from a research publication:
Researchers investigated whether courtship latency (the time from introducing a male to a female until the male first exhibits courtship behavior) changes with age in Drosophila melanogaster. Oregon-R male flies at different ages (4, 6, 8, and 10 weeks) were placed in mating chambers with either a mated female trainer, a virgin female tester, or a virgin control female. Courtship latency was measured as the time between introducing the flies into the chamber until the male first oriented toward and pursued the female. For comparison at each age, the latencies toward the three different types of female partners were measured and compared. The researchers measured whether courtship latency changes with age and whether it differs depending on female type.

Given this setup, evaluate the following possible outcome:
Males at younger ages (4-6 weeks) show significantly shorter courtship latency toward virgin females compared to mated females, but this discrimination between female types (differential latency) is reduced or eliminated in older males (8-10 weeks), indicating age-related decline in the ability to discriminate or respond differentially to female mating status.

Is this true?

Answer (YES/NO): NO